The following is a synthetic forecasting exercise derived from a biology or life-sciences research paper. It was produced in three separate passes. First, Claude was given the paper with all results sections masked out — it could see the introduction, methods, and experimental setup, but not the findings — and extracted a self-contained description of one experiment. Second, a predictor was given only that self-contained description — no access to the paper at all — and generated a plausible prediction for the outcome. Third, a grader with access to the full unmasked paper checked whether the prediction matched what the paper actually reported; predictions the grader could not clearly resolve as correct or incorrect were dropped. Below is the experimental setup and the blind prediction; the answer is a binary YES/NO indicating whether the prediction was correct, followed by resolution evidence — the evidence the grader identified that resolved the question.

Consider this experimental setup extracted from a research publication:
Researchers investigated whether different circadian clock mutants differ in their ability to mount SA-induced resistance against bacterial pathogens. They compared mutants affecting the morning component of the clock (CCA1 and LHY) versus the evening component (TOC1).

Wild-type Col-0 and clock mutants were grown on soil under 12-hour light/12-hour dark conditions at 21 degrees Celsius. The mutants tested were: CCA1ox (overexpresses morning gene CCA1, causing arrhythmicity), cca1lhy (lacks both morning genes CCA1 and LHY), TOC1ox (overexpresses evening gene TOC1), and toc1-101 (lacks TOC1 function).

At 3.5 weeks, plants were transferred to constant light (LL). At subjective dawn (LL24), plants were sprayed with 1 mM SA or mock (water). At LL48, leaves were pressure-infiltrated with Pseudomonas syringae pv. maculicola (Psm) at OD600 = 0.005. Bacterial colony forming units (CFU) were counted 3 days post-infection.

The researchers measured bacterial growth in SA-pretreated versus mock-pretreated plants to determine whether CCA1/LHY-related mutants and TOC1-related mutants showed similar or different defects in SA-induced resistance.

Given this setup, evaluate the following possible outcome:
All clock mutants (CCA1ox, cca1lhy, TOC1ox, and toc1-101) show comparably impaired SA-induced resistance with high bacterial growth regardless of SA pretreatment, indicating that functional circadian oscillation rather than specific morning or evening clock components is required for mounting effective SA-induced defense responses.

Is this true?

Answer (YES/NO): NO